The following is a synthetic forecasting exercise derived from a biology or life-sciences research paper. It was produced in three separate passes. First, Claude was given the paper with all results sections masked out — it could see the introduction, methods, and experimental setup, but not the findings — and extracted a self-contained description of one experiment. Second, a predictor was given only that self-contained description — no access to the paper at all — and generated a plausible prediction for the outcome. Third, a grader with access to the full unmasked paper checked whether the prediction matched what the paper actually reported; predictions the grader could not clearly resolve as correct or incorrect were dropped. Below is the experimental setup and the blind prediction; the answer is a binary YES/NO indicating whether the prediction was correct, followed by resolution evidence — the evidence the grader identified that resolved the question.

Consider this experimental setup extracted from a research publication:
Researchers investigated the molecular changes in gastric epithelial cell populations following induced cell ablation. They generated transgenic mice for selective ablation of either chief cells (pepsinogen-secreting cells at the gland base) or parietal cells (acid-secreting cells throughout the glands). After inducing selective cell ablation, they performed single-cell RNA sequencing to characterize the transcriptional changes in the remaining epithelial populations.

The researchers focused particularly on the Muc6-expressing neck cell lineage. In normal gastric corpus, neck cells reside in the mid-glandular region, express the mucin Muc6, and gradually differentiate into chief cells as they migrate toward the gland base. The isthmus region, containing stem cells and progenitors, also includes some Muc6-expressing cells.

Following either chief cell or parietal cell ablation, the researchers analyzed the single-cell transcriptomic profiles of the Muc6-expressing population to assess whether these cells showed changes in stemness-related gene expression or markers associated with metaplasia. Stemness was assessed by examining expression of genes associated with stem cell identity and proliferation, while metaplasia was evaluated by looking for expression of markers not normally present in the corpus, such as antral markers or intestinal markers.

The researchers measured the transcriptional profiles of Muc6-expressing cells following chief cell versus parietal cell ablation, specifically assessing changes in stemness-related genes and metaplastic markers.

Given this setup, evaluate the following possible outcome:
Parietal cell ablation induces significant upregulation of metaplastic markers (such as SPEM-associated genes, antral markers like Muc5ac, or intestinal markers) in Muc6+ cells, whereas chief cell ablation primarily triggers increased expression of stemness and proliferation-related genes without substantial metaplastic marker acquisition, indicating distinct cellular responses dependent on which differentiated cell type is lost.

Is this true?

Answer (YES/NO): NO